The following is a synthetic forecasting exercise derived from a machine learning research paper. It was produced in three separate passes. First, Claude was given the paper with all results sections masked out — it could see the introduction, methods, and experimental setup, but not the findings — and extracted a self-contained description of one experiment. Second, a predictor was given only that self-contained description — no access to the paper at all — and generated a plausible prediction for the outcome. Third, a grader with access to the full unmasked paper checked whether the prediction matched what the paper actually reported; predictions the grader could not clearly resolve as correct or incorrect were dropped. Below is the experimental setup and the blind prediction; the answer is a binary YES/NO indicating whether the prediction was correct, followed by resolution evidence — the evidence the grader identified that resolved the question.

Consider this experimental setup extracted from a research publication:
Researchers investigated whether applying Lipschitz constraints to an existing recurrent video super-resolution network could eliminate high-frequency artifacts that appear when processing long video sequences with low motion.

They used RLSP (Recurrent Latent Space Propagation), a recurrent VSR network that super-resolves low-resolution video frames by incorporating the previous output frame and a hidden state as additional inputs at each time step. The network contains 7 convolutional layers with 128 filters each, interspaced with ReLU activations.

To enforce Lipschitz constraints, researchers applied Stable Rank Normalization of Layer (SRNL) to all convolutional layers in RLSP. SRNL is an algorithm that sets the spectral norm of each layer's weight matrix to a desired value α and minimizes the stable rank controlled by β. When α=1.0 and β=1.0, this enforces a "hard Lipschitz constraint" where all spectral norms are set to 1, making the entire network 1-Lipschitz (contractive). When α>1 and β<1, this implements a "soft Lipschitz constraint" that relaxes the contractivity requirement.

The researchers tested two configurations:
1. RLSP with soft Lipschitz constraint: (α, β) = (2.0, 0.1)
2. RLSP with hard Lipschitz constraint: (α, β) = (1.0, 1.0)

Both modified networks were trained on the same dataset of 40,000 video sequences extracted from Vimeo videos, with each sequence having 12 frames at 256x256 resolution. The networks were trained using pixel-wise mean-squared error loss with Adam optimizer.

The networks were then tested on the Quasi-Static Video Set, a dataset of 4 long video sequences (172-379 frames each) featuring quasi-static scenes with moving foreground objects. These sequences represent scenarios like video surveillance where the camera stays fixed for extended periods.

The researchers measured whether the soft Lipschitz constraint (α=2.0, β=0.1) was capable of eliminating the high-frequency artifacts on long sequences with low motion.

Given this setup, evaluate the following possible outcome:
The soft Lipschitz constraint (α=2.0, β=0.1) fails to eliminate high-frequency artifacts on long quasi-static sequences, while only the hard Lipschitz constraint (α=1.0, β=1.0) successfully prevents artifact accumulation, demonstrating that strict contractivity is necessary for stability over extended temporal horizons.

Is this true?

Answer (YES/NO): YES